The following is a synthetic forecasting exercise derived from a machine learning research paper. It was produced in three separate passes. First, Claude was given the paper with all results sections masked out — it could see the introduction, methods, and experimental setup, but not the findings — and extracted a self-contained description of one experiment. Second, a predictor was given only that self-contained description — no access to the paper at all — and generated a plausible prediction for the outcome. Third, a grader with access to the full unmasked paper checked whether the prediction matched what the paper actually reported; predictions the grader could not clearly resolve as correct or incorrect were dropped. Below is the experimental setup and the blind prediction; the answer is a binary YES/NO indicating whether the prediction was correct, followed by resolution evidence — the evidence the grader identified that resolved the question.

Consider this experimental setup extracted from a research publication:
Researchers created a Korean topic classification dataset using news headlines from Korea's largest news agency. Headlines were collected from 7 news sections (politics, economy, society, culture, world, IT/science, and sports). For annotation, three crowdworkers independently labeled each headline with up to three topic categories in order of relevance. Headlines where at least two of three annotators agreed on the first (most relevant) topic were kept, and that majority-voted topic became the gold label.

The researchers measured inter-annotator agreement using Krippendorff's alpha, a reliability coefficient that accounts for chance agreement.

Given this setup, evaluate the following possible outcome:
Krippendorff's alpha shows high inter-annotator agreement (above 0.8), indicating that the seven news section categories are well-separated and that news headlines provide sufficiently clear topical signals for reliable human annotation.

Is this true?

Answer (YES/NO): NO